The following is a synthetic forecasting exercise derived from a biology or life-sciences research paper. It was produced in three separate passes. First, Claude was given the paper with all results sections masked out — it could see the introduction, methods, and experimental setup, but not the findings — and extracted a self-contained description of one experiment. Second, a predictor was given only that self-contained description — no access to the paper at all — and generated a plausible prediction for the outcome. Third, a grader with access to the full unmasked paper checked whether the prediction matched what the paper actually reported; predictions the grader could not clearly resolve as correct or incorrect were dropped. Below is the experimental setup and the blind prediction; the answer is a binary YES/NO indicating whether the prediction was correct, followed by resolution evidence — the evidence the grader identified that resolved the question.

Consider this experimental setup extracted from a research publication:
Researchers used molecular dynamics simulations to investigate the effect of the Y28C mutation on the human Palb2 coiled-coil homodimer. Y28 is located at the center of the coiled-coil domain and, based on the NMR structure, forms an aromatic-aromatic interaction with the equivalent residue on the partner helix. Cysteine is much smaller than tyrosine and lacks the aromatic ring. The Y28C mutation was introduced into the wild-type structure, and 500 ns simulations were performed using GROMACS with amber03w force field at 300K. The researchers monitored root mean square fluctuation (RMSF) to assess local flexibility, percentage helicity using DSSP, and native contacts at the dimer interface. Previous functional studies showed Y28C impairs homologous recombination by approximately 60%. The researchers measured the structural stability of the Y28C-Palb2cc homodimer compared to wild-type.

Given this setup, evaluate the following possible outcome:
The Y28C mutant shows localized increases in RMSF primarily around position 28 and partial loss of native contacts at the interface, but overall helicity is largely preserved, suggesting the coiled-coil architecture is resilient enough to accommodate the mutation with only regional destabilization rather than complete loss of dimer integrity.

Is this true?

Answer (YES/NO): NO